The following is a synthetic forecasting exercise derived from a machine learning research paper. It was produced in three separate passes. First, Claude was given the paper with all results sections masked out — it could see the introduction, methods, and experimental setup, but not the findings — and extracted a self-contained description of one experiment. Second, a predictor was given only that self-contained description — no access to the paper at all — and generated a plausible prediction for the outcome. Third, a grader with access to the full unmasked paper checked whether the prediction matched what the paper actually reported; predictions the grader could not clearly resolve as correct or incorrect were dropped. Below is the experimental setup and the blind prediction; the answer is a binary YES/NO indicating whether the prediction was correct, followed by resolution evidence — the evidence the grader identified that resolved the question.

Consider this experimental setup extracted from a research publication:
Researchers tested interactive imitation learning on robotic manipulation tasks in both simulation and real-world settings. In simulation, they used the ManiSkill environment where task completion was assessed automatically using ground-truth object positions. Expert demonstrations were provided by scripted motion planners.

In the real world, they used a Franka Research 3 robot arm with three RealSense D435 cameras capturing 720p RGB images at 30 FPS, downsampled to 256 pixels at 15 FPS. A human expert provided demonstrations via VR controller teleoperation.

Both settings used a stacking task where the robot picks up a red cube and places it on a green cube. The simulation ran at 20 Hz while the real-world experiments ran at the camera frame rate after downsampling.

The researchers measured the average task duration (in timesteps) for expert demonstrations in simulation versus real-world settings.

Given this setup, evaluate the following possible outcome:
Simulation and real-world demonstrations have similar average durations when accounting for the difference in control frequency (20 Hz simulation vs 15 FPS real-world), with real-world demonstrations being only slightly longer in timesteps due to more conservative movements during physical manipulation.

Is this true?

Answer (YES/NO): NO